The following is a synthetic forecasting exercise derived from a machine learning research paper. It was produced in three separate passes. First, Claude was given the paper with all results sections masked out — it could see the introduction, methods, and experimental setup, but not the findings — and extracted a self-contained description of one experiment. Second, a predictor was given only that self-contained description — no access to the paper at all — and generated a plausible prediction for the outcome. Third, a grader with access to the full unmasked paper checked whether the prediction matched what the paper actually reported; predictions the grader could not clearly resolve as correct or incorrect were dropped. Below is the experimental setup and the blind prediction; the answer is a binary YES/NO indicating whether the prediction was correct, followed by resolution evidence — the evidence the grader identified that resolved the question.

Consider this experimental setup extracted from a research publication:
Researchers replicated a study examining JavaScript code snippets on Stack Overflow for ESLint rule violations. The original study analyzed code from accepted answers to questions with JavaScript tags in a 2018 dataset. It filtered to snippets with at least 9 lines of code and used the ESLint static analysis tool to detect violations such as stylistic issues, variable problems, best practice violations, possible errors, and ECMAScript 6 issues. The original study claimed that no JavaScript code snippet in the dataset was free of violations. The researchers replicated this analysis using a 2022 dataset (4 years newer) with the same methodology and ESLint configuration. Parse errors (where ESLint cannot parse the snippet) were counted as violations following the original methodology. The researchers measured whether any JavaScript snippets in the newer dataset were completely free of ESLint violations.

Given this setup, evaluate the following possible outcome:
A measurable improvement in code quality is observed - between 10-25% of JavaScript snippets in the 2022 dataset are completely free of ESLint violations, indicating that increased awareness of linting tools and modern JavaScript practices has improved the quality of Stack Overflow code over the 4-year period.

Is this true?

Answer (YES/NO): NO